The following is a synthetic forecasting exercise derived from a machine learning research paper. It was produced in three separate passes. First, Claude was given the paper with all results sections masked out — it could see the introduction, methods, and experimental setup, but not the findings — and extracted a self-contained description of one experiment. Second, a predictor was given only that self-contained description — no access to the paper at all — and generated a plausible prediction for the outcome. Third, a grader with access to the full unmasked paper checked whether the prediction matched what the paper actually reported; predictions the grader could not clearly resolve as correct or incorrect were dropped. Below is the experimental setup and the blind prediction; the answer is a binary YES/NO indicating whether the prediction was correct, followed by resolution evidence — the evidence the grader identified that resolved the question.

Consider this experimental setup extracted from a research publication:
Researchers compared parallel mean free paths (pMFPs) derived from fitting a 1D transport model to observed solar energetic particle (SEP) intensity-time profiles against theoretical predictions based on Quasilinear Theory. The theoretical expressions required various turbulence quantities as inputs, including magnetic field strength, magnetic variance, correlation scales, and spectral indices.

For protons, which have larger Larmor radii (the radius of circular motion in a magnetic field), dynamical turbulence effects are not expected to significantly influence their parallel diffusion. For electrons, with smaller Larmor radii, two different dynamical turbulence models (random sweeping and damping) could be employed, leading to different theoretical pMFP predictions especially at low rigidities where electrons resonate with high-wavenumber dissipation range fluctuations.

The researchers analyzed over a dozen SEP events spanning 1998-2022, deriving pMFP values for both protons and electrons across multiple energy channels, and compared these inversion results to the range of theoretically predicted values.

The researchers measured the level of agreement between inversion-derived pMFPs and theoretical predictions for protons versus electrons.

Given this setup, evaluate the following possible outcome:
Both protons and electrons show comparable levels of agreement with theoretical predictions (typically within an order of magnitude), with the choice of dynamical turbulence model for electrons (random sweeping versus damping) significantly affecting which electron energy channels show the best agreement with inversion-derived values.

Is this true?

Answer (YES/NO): NO